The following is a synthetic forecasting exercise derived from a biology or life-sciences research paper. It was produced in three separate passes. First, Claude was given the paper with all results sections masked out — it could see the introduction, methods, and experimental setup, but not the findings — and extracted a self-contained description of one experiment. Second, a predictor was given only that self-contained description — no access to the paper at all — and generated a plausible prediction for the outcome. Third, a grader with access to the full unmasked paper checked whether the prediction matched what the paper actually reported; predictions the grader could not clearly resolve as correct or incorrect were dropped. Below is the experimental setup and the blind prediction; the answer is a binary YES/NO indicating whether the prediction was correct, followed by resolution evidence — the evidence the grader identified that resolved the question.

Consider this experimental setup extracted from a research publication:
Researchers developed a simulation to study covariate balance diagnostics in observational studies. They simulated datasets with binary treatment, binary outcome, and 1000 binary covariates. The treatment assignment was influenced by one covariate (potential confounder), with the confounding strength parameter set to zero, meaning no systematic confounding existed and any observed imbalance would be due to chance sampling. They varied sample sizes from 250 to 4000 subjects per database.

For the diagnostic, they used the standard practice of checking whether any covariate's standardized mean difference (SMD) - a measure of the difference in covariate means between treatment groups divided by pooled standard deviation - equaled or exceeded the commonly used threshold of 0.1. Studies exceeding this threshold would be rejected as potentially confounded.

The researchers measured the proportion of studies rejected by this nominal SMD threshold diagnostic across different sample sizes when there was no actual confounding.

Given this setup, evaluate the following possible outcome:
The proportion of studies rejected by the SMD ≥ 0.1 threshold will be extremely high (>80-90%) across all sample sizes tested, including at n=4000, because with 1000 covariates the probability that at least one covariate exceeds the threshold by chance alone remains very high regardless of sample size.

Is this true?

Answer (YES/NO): NO